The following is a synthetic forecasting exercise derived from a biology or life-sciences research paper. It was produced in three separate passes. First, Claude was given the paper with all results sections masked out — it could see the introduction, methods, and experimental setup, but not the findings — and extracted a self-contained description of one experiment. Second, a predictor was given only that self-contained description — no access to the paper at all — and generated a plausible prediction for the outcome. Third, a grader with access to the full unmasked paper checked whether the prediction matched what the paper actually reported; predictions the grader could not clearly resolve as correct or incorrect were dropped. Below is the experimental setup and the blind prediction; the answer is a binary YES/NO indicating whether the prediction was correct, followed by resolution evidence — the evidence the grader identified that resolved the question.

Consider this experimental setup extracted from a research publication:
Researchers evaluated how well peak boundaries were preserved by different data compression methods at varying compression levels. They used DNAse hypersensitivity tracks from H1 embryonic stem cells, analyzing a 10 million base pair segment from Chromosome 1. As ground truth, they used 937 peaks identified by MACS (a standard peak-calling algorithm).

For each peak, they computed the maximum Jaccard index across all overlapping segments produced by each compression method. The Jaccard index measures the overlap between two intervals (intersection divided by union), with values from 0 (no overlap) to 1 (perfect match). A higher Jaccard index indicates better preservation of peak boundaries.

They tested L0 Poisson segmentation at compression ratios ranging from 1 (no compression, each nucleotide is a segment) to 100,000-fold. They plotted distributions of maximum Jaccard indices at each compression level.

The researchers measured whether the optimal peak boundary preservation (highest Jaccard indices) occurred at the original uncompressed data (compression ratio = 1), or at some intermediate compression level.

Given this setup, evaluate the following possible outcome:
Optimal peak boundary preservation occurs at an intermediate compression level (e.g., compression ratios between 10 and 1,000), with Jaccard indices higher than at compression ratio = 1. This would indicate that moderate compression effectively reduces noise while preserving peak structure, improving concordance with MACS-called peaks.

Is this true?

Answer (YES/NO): YES